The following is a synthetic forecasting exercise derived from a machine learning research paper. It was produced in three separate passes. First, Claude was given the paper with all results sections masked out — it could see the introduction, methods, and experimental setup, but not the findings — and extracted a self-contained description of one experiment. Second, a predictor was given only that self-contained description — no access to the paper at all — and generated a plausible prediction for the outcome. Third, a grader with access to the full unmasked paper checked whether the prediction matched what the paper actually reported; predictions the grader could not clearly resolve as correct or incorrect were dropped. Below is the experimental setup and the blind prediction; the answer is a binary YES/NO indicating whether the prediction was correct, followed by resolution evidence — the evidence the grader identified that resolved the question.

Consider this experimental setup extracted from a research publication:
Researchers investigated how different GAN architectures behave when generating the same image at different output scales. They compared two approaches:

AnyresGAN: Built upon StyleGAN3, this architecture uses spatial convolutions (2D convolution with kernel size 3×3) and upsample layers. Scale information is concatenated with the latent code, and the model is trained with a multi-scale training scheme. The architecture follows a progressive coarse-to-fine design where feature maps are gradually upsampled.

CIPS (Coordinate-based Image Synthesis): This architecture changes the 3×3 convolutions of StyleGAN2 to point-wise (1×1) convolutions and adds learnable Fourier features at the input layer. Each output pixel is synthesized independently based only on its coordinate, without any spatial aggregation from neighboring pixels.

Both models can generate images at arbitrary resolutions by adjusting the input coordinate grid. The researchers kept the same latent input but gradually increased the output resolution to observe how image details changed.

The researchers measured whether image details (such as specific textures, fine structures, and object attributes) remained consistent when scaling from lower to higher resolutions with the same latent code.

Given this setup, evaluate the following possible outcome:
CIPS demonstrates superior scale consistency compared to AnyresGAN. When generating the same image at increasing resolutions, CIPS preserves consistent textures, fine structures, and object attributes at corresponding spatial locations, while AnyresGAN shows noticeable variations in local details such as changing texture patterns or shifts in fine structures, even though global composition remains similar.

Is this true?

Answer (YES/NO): YES